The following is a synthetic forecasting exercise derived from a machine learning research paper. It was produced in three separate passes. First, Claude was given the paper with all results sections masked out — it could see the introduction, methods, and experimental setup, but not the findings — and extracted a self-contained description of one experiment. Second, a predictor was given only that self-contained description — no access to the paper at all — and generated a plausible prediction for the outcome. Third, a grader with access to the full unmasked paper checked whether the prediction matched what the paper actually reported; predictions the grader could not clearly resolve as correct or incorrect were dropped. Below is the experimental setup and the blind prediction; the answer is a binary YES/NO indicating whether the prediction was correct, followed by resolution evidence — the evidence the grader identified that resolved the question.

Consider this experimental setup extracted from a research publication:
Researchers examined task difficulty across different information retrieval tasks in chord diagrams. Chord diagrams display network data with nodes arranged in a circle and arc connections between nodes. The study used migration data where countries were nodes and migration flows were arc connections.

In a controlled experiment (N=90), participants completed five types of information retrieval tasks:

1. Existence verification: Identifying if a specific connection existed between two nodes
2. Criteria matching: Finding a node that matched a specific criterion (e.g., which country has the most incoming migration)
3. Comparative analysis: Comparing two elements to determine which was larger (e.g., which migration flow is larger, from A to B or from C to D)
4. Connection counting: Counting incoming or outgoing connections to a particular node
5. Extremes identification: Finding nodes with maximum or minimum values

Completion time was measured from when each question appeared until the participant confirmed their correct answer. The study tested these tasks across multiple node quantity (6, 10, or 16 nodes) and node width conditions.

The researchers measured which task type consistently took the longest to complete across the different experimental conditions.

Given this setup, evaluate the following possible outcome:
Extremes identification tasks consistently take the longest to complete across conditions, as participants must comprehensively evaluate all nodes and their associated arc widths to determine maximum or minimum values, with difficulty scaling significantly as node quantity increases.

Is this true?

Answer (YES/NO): NO